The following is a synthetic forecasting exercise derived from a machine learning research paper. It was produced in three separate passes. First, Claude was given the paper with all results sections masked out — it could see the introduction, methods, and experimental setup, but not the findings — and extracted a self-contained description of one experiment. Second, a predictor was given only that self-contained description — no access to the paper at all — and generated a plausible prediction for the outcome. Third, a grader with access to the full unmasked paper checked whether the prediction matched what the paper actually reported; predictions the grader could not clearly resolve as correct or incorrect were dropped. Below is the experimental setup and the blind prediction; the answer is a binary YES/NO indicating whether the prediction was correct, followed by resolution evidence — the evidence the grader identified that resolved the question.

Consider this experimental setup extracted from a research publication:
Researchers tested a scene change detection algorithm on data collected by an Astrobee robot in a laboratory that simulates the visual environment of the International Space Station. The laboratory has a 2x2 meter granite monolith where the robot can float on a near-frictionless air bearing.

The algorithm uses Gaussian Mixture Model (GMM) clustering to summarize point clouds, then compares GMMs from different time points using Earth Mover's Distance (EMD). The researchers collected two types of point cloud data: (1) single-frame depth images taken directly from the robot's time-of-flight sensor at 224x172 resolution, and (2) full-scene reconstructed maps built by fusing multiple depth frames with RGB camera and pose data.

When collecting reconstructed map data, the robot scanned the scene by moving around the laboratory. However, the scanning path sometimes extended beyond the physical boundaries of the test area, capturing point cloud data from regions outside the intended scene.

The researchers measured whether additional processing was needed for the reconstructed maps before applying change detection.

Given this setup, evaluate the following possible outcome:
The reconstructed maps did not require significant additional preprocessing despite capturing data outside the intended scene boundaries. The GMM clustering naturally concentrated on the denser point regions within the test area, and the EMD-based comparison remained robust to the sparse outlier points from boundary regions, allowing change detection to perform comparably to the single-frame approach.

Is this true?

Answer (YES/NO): NO